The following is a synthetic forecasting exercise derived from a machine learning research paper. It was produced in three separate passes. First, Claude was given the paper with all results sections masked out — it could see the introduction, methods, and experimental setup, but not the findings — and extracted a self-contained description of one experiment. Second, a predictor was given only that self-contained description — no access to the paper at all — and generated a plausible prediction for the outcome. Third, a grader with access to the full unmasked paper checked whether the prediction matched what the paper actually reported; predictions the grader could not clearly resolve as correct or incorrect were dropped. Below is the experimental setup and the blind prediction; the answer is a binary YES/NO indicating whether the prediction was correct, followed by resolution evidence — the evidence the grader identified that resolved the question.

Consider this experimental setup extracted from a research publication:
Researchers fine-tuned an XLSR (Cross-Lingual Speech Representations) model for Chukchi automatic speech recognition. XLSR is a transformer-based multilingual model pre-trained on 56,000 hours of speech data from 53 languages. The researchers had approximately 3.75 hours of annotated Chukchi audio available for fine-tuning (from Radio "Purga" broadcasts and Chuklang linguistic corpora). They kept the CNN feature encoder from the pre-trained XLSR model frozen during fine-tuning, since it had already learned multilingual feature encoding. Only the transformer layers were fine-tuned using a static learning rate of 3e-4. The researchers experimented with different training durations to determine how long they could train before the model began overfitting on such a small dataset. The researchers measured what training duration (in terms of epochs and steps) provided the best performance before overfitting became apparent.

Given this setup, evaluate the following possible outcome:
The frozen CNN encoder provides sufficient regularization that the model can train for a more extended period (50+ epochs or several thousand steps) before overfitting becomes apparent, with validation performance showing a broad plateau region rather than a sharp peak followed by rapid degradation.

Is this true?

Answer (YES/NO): NO